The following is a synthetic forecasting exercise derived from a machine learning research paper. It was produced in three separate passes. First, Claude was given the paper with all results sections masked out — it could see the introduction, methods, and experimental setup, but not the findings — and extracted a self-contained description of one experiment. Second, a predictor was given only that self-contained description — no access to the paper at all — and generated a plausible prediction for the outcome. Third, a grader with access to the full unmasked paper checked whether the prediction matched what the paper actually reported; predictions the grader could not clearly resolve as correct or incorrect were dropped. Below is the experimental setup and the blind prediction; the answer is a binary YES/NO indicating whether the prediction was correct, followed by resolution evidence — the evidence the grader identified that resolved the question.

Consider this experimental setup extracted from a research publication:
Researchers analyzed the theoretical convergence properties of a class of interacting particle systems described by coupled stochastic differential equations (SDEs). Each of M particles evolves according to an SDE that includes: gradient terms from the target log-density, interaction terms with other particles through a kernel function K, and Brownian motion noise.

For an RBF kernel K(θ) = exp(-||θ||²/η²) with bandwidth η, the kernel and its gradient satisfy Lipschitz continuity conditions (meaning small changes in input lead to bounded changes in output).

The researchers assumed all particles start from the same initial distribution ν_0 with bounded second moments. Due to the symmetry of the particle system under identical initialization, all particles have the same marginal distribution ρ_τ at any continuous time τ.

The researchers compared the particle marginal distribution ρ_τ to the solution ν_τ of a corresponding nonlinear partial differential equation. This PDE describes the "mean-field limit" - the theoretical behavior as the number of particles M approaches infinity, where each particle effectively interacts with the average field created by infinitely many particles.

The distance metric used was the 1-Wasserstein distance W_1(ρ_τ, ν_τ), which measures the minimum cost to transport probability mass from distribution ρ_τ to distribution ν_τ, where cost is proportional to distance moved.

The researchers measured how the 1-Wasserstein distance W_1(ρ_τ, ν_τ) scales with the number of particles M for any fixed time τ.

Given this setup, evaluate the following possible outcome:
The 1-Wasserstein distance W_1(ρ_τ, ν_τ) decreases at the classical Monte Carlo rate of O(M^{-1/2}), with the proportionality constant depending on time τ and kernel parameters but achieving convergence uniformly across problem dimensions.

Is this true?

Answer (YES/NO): NO